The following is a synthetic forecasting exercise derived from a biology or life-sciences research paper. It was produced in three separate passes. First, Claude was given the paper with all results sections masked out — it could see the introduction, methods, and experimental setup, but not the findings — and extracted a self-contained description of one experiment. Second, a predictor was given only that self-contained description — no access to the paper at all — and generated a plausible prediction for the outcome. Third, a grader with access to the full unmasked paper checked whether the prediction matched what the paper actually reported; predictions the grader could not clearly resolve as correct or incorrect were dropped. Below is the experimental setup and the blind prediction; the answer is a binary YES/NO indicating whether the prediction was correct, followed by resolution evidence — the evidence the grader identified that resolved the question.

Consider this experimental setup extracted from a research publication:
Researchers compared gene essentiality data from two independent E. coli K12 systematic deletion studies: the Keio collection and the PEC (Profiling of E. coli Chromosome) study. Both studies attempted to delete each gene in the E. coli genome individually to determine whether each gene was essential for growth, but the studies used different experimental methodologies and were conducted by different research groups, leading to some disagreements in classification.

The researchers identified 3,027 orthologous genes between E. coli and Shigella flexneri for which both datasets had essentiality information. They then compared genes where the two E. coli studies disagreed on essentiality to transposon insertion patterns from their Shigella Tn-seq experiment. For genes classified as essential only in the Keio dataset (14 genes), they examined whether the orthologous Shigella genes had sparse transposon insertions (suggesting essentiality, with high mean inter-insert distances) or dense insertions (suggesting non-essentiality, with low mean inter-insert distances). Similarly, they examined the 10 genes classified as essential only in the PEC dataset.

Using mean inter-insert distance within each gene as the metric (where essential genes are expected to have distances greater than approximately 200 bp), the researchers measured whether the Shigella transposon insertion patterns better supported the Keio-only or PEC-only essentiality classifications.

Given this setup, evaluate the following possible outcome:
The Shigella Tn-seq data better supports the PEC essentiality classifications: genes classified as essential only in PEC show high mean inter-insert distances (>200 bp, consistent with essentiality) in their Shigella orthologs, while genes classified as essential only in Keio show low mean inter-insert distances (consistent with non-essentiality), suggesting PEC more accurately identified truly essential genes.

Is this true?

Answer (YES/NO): YES